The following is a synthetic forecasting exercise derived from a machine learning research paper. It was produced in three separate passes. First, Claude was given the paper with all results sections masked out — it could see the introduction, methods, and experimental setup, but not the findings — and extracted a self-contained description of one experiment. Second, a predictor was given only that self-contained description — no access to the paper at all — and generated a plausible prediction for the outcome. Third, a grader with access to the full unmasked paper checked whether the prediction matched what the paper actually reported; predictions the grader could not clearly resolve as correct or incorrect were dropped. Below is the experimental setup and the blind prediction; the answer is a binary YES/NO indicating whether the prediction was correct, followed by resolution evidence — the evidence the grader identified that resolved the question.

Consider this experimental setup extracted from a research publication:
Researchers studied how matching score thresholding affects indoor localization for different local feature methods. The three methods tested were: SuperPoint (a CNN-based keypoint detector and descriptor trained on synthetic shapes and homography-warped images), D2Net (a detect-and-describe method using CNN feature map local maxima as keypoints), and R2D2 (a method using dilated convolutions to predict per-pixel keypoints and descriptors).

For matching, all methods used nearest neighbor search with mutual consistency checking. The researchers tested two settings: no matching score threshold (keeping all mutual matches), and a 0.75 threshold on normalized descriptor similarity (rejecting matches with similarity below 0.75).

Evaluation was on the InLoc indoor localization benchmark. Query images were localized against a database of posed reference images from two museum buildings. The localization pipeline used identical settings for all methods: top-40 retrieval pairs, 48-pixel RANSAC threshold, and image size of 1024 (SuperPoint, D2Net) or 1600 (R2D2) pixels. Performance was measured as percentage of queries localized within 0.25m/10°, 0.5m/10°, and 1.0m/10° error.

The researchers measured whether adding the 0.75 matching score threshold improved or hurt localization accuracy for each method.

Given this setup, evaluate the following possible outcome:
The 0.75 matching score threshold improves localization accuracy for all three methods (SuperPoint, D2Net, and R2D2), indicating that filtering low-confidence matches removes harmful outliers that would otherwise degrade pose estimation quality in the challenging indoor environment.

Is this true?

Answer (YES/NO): NO